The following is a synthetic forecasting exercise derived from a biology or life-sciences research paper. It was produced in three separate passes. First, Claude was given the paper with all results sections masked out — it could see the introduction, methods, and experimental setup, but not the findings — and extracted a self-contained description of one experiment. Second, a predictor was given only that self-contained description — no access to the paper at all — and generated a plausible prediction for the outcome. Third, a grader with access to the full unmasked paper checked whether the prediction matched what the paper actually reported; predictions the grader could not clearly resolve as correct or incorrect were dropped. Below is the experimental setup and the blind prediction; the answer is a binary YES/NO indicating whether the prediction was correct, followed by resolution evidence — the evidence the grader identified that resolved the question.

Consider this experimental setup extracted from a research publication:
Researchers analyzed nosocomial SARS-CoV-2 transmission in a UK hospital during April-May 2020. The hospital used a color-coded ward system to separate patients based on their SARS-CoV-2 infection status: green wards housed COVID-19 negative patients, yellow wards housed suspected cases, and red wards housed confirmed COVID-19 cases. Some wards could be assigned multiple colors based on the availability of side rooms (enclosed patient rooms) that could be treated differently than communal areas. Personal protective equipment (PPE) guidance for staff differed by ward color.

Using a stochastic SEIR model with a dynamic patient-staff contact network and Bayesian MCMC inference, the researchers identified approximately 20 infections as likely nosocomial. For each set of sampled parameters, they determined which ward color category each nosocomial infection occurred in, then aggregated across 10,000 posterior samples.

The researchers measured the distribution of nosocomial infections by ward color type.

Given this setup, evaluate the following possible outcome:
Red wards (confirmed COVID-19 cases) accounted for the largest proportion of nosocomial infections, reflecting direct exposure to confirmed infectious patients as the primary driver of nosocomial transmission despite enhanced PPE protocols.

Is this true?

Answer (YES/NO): NO